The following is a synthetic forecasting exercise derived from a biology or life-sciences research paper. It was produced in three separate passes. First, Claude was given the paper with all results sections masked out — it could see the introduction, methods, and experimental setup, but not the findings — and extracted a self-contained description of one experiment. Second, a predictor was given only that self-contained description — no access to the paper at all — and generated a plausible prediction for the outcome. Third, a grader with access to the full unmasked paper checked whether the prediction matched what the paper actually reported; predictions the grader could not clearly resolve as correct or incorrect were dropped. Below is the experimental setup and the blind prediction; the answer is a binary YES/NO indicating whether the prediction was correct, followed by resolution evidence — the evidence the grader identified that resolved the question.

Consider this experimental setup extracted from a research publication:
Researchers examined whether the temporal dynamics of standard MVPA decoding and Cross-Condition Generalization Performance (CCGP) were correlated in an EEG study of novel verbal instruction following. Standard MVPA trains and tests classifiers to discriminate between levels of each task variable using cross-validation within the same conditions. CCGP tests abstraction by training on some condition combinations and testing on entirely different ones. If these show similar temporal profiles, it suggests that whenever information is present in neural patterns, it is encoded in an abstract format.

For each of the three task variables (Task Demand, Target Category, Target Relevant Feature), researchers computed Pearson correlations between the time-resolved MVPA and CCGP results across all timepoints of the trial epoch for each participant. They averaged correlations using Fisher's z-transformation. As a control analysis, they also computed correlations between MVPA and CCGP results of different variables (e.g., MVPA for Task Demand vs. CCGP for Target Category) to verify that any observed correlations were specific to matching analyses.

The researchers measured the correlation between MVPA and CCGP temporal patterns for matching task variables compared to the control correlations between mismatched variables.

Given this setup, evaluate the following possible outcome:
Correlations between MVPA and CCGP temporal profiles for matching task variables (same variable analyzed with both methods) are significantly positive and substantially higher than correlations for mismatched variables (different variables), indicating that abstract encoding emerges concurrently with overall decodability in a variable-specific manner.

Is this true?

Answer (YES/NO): YES